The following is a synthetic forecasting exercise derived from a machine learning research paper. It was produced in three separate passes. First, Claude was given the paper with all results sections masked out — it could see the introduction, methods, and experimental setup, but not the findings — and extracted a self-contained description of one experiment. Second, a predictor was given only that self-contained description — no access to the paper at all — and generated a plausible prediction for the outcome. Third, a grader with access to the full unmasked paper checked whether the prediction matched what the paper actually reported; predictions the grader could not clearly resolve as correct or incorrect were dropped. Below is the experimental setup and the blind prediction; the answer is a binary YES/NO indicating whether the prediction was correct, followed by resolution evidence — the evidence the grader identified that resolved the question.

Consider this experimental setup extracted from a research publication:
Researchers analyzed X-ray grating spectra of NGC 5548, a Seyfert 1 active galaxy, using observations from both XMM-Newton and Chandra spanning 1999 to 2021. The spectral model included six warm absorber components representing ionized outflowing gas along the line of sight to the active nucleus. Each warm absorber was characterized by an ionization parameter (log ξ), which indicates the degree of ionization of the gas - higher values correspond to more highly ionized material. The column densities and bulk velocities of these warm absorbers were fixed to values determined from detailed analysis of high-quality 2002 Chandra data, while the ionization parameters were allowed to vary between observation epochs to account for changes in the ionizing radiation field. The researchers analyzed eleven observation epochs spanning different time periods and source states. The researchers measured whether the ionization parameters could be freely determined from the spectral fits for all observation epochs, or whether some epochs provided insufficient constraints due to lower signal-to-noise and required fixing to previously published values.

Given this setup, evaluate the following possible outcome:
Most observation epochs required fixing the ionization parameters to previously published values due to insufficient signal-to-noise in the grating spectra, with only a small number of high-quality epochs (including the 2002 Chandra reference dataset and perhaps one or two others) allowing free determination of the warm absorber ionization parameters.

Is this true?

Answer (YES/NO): NO